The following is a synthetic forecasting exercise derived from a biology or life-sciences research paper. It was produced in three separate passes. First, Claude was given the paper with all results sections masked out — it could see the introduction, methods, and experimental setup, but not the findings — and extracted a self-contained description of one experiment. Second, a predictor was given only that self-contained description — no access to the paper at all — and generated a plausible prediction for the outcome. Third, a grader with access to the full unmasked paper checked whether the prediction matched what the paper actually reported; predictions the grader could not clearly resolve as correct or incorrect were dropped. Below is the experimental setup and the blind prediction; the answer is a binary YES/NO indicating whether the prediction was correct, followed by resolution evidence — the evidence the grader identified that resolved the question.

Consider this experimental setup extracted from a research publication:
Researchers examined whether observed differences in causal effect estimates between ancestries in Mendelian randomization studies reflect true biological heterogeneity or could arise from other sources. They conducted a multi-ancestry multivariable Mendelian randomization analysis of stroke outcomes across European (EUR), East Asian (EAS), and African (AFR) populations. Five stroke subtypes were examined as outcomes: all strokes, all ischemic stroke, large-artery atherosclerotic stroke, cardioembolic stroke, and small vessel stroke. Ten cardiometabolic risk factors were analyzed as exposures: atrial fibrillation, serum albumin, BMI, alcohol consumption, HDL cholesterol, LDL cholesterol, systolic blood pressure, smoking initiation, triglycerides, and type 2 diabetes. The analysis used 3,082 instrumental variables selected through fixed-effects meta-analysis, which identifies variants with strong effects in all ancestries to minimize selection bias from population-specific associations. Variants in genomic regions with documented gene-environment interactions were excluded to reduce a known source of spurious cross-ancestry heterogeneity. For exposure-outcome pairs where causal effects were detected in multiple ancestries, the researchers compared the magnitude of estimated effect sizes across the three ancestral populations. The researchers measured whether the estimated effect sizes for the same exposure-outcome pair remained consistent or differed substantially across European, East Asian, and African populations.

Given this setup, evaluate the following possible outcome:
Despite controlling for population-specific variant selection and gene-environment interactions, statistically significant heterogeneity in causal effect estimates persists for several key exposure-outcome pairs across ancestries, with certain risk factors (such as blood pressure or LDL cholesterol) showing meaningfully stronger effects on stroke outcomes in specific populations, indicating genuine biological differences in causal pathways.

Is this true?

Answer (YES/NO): NO